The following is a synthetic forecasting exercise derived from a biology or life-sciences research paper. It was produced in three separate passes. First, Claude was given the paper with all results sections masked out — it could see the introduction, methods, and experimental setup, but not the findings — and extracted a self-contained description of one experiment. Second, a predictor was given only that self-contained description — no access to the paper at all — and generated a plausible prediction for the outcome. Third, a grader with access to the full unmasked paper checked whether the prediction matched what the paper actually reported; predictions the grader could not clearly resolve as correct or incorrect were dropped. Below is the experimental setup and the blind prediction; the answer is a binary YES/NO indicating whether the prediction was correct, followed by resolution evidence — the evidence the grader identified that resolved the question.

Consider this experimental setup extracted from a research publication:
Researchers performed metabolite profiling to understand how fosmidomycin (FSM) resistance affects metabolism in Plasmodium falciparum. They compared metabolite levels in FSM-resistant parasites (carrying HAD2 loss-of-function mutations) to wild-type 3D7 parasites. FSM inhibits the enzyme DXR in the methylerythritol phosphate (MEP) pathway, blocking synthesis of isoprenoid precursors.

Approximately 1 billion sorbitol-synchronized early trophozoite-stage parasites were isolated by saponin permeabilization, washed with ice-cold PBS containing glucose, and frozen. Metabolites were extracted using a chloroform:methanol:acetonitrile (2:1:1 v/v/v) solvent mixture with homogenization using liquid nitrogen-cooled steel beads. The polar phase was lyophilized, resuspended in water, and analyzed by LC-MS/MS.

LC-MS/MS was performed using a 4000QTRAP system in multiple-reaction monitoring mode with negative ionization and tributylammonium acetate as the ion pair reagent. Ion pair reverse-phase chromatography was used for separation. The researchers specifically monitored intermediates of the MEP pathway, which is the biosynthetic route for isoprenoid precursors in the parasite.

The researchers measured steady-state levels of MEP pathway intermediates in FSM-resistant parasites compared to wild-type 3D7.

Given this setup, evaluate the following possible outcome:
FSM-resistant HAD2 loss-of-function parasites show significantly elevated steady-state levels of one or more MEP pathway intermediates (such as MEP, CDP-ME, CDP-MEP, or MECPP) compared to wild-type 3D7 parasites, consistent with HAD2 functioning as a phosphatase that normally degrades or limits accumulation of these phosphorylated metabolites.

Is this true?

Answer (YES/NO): NO